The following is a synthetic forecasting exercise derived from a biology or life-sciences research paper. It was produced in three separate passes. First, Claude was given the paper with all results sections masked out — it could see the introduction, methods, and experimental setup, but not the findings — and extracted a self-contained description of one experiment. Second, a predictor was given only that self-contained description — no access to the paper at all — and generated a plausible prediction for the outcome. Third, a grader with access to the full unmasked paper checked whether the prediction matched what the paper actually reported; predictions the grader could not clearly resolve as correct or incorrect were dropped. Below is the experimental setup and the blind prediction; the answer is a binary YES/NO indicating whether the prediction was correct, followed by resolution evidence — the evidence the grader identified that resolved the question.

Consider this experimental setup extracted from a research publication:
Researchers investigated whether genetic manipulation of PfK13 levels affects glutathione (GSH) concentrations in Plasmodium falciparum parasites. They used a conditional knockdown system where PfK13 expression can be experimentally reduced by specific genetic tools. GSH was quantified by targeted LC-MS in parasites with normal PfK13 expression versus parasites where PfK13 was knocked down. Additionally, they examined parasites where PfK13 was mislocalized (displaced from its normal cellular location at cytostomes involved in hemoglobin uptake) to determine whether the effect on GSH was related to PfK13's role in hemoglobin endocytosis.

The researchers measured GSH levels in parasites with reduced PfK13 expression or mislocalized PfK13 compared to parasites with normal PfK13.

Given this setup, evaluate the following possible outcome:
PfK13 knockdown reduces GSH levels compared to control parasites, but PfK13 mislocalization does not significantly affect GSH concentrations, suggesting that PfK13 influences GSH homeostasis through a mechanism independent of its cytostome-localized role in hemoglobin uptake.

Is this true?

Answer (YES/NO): NO